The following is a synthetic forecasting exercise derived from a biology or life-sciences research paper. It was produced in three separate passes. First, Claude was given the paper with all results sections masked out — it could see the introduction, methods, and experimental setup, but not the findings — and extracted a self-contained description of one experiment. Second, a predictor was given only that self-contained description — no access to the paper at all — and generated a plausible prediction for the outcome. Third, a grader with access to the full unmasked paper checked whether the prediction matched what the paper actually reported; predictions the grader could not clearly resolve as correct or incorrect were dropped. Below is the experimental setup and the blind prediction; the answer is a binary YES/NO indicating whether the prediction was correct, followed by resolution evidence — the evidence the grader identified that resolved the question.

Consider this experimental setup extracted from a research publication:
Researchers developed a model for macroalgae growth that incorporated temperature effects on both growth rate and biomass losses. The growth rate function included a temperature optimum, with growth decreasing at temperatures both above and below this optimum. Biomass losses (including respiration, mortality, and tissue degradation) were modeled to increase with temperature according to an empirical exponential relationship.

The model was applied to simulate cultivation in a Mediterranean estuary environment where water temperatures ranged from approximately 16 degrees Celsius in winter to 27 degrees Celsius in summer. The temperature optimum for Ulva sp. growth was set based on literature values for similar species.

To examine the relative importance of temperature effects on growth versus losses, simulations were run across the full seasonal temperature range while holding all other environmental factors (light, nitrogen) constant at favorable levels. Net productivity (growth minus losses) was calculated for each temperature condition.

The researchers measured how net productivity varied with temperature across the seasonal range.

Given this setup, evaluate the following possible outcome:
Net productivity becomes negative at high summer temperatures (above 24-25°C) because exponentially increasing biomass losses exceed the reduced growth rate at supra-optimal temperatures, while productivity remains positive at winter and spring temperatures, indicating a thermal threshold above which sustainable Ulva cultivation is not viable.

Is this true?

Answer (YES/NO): NO